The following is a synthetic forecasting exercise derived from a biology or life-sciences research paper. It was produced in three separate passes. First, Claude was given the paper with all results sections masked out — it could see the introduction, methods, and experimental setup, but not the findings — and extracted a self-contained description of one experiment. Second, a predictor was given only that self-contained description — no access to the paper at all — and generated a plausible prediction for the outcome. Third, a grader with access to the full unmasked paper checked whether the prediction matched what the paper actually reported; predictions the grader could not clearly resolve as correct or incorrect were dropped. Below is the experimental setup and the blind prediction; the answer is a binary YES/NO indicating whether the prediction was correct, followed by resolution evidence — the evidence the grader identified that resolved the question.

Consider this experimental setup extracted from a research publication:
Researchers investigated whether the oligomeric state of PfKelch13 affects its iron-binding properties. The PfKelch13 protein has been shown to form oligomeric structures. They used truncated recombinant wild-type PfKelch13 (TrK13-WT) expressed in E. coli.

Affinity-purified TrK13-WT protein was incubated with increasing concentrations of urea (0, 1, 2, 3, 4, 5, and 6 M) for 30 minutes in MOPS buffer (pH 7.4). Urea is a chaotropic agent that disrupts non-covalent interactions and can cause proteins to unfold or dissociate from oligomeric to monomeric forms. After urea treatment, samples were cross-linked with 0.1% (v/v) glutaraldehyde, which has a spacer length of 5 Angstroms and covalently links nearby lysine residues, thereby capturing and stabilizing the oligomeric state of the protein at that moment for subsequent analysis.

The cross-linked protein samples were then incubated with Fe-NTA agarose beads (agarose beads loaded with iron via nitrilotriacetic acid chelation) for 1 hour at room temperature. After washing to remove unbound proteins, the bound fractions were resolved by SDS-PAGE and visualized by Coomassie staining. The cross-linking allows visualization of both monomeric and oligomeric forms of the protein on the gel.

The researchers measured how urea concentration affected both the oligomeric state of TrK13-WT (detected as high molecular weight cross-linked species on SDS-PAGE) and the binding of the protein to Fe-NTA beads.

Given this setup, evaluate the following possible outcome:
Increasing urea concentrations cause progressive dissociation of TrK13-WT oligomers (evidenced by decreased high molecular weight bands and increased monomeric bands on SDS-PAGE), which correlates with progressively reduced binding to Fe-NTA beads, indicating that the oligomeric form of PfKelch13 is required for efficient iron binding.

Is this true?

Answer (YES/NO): NO